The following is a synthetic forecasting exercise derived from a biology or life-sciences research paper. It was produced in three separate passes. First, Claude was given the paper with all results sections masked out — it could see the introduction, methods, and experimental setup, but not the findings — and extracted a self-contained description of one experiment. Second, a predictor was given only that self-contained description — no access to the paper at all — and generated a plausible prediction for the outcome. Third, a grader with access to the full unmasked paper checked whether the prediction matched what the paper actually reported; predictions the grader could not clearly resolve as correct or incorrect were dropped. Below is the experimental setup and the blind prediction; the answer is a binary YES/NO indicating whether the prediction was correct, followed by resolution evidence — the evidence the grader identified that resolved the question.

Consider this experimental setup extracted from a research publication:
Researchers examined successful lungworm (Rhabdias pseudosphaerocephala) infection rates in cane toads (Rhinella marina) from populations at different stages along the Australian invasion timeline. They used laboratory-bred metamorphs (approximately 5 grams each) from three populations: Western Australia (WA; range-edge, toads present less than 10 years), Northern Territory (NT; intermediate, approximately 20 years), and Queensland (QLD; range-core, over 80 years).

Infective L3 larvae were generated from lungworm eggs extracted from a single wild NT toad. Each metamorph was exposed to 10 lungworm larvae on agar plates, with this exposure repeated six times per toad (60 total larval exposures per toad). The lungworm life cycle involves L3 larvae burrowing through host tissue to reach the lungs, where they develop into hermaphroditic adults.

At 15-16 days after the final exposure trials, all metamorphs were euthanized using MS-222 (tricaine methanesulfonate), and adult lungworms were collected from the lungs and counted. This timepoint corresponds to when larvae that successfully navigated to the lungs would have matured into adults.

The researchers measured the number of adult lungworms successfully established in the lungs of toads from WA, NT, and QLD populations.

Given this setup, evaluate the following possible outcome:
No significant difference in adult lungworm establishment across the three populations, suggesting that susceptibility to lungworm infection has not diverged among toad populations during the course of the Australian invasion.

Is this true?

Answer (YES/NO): NO